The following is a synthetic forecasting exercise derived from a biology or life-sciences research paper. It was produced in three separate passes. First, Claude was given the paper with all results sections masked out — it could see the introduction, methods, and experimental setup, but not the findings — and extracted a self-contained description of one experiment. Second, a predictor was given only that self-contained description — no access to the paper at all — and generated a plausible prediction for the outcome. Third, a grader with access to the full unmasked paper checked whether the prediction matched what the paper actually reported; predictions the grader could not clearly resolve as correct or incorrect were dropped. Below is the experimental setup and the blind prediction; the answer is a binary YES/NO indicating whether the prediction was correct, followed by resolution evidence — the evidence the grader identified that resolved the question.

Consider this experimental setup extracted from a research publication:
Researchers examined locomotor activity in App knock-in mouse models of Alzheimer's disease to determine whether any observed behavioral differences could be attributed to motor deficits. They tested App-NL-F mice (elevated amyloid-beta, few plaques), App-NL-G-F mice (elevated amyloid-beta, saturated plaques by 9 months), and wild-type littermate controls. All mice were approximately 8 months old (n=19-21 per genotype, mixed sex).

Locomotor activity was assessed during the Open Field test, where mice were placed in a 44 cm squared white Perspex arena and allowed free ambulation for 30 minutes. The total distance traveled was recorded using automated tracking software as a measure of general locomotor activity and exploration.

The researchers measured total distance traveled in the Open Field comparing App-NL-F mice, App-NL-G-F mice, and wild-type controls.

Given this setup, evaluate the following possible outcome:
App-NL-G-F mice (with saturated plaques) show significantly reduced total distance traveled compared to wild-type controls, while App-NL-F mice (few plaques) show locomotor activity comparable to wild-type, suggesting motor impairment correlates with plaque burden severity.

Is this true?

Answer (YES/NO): NO